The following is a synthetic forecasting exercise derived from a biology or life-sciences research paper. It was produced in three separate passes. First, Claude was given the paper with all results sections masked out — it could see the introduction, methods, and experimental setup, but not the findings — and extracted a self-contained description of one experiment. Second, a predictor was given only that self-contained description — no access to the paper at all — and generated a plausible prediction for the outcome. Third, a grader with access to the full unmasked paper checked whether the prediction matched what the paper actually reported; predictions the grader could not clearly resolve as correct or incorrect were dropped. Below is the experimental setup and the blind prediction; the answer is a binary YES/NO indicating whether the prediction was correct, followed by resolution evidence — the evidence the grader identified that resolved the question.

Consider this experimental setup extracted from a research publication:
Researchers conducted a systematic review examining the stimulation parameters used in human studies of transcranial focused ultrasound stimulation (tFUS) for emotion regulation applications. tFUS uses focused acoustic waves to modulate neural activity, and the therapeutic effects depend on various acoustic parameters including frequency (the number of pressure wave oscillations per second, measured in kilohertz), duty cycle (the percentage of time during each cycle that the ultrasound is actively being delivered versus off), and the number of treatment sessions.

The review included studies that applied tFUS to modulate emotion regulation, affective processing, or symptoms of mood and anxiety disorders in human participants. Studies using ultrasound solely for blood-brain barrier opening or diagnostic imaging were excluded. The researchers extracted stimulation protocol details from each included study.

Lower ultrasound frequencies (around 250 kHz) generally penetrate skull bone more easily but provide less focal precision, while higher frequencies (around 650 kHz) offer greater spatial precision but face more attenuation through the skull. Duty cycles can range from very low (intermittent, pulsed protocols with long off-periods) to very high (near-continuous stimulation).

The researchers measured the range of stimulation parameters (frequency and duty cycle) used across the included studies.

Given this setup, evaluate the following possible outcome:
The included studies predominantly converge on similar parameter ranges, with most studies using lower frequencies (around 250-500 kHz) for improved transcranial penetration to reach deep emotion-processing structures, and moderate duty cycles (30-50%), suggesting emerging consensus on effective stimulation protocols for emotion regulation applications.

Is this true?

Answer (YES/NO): NO